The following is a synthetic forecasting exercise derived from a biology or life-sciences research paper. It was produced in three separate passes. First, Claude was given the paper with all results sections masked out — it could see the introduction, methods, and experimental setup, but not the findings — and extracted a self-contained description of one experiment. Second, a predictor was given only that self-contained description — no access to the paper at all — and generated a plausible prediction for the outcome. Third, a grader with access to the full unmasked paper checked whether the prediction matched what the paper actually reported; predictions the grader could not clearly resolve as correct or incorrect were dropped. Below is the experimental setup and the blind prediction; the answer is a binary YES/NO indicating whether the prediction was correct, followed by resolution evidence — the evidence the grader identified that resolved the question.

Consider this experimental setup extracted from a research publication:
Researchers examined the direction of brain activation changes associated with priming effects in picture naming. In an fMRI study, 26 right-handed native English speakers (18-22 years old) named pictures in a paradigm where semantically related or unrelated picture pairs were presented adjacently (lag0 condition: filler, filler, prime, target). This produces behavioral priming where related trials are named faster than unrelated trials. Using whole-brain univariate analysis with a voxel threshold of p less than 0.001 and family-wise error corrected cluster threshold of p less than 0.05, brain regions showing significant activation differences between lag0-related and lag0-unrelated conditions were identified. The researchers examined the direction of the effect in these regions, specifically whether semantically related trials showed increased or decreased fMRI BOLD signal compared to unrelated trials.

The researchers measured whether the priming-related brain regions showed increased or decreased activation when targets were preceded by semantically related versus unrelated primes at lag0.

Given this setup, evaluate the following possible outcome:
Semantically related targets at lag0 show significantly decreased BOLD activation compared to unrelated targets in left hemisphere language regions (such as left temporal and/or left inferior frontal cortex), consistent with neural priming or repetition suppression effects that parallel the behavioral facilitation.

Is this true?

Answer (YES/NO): NO